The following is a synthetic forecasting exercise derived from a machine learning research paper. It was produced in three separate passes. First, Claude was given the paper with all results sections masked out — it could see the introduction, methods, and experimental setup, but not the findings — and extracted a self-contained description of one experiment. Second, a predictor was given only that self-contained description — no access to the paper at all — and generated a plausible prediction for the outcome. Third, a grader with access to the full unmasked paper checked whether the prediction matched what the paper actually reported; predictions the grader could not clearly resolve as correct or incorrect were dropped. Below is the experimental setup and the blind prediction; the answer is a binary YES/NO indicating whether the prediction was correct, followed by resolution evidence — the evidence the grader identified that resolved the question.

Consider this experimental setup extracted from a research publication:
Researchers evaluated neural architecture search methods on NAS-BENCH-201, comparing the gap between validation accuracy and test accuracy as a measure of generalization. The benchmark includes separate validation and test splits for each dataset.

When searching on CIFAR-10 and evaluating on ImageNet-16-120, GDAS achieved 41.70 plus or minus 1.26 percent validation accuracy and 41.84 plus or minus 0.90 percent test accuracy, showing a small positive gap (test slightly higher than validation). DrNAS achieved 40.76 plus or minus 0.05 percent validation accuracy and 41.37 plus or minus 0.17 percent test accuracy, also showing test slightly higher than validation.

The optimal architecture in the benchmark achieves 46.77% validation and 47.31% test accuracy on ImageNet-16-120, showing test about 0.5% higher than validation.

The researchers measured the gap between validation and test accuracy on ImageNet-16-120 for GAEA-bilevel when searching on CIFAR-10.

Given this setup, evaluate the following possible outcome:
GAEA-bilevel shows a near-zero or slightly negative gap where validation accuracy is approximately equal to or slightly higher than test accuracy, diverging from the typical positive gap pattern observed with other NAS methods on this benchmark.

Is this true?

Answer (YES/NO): NO